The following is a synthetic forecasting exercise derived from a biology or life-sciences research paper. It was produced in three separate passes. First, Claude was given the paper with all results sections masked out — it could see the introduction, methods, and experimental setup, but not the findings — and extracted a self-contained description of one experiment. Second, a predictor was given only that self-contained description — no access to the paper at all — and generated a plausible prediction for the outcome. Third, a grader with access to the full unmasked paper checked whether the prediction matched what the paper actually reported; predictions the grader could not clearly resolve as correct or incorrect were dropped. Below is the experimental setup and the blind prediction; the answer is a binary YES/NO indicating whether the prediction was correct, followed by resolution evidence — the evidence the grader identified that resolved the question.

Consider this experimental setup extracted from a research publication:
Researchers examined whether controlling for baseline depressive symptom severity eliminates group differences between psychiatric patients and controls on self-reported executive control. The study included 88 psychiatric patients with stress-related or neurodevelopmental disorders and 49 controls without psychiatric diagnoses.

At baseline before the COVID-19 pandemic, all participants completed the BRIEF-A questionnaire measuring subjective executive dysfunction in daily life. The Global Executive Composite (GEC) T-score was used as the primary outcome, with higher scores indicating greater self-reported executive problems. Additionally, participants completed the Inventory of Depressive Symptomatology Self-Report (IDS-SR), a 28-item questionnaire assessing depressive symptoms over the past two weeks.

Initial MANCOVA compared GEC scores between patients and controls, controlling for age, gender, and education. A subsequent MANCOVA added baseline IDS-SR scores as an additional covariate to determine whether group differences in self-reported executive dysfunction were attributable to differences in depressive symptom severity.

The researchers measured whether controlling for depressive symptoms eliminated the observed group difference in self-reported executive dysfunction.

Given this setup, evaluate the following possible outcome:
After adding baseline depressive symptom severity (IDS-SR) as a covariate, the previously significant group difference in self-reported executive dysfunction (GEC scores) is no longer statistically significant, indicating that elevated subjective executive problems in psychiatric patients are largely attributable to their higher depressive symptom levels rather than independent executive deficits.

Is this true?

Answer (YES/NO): NO